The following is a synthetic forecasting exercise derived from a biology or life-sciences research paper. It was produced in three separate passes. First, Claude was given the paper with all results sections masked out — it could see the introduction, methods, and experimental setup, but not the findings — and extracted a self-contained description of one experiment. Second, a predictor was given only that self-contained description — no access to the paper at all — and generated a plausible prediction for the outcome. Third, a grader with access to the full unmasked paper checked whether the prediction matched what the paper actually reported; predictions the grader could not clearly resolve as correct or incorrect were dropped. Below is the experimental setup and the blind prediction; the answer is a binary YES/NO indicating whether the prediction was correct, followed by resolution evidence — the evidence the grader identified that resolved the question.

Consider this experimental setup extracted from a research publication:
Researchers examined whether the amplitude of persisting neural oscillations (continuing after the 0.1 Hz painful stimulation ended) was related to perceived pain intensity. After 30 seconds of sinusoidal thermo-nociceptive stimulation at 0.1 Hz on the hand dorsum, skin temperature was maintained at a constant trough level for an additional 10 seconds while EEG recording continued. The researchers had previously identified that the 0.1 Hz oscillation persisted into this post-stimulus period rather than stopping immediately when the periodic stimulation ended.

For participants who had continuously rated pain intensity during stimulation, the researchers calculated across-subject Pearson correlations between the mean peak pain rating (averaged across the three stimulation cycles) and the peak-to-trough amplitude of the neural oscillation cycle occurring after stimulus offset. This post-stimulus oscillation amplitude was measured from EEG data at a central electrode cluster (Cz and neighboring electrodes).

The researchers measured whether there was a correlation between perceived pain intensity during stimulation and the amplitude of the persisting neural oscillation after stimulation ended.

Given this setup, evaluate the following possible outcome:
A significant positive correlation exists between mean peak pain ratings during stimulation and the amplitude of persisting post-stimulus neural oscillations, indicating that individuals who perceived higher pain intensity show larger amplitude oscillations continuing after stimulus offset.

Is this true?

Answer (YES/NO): YES